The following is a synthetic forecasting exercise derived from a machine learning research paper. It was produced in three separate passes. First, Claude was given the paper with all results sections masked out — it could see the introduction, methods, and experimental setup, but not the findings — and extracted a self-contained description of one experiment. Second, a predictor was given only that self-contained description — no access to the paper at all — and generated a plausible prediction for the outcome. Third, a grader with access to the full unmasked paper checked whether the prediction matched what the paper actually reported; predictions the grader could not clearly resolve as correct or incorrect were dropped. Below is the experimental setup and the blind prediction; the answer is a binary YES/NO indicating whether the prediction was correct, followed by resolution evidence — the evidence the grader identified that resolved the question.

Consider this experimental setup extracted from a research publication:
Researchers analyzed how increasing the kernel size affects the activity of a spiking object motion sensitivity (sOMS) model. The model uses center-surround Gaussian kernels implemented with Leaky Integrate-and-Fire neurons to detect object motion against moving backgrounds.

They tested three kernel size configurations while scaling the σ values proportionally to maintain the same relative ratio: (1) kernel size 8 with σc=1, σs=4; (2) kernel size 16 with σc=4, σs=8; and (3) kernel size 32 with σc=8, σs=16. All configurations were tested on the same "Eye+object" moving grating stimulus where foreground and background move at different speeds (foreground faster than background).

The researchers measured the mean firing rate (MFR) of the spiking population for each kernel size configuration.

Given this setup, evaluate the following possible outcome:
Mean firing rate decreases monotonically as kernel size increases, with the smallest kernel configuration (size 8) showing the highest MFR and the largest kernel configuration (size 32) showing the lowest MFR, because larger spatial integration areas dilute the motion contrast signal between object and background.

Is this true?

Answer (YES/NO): NO